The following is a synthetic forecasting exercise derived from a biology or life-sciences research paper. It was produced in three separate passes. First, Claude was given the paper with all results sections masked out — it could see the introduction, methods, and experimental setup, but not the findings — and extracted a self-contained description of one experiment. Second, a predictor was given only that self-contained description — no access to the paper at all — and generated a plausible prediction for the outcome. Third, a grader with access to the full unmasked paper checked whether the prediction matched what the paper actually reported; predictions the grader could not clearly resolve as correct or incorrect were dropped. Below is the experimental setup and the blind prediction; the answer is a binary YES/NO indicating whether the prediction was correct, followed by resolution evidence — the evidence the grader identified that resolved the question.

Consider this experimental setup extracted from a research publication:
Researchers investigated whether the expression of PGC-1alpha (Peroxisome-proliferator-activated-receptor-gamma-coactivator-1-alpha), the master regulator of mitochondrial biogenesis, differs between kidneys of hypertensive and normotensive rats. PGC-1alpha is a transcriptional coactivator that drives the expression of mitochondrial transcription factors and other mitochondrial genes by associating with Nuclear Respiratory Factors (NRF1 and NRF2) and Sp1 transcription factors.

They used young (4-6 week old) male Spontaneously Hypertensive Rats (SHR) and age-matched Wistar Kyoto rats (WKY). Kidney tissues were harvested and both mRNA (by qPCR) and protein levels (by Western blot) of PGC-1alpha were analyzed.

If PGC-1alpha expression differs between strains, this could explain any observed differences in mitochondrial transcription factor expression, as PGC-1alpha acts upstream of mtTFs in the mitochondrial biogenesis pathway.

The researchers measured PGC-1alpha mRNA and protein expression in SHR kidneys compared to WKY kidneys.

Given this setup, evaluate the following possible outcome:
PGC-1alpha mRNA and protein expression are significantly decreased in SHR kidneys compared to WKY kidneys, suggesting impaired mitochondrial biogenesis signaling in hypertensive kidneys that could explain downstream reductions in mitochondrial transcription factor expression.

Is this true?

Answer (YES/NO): NO